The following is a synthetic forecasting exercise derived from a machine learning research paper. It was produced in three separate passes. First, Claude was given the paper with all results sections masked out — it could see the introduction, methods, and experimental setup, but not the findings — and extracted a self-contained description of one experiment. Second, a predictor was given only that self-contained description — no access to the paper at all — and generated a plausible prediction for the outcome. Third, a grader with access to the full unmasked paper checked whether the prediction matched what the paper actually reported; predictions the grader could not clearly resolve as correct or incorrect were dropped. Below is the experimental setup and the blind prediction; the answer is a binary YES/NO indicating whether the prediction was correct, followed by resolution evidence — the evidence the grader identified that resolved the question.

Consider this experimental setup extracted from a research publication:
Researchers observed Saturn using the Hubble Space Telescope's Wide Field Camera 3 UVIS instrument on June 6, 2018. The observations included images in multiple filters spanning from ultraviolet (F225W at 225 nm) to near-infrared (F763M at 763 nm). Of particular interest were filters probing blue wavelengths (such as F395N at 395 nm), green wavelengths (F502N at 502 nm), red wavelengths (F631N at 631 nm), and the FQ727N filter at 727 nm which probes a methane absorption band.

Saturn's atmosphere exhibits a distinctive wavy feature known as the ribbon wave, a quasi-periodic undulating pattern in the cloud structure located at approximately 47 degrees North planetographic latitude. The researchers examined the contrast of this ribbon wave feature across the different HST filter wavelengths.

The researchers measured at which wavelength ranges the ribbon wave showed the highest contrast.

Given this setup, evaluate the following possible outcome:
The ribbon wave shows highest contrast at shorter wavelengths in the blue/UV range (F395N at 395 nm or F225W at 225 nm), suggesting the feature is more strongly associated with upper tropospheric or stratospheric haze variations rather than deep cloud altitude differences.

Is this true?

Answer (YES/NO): NO